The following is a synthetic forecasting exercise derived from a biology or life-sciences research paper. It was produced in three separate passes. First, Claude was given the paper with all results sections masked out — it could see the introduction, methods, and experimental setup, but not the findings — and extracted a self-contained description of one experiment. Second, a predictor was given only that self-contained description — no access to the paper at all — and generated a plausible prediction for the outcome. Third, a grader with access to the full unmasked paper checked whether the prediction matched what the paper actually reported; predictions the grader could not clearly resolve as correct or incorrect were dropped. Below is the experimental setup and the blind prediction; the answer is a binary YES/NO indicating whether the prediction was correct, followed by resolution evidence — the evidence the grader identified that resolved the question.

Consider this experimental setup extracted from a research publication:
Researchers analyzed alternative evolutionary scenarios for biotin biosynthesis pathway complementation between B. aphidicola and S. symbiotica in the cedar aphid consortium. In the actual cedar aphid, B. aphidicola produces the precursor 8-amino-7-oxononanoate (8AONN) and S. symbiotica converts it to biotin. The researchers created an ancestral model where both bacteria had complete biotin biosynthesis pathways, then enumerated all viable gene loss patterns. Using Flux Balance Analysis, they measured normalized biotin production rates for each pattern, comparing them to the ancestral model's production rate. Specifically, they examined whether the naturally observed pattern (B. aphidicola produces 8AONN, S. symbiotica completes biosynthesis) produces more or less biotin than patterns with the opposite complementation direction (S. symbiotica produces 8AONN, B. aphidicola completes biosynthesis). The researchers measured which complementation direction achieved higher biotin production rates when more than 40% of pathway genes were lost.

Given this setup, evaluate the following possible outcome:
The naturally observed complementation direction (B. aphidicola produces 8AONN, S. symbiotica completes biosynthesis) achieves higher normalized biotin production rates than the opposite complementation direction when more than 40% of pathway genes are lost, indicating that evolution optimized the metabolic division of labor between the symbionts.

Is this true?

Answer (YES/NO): NO